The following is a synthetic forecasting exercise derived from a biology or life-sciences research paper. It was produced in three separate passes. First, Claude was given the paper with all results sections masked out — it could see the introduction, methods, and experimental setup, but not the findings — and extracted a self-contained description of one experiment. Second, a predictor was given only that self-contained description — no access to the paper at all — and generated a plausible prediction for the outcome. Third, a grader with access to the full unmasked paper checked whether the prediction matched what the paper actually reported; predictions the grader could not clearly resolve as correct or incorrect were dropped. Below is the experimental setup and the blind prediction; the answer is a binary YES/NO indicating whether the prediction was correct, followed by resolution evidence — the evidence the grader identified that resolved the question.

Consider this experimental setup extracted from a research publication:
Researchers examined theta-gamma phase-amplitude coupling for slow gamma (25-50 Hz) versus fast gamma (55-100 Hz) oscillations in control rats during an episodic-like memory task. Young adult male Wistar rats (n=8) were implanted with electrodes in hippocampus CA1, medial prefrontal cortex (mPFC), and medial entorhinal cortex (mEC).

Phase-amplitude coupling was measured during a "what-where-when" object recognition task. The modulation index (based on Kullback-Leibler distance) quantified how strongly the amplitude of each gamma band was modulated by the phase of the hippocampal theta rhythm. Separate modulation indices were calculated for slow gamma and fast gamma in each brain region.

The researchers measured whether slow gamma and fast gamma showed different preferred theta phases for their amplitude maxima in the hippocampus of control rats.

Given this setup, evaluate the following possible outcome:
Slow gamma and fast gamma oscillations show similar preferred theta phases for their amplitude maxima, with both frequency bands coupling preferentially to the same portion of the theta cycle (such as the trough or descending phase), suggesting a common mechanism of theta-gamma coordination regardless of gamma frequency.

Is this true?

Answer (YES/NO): NO